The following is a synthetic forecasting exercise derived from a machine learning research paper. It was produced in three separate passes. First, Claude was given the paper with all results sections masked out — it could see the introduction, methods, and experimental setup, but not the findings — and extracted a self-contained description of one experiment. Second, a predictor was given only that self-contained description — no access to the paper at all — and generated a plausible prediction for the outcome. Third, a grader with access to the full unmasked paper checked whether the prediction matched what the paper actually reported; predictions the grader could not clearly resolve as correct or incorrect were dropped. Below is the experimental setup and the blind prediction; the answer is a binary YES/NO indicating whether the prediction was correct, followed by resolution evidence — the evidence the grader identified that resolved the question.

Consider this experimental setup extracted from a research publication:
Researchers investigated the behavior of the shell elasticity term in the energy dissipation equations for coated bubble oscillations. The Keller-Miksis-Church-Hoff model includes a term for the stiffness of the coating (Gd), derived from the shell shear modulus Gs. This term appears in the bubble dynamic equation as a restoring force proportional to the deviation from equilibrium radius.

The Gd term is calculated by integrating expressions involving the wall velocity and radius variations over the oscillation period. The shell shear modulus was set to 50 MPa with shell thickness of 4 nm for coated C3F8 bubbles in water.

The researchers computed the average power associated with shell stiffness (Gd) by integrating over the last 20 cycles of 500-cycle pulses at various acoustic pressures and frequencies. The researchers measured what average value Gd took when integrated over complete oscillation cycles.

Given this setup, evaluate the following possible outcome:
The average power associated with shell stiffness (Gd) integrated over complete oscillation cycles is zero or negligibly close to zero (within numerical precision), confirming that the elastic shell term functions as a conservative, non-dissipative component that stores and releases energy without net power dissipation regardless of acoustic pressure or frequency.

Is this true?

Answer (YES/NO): YES